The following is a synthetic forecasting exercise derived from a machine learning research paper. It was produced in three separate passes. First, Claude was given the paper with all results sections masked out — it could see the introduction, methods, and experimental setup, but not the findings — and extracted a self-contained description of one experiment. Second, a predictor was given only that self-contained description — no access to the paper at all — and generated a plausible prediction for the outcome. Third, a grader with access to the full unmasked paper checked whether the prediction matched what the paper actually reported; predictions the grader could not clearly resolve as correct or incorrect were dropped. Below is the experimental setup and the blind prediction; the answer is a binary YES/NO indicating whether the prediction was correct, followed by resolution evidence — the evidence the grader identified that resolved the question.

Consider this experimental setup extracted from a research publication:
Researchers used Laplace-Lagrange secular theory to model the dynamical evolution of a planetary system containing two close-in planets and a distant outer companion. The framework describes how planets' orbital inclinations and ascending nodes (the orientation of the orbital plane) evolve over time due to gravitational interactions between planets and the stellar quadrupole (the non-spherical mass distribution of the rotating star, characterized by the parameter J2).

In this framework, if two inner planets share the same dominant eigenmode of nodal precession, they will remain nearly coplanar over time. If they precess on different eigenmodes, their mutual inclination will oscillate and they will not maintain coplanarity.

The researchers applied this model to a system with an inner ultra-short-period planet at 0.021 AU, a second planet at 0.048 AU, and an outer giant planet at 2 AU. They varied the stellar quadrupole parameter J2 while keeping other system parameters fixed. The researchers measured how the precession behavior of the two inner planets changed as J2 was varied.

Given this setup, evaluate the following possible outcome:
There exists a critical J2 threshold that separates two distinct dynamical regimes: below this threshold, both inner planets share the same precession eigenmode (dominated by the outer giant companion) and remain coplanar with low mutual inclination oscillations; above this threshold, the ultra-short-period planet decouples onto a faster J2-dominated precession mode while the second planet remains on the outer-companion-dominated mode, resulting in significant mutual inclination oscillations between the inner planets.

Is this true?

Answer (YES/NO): NO